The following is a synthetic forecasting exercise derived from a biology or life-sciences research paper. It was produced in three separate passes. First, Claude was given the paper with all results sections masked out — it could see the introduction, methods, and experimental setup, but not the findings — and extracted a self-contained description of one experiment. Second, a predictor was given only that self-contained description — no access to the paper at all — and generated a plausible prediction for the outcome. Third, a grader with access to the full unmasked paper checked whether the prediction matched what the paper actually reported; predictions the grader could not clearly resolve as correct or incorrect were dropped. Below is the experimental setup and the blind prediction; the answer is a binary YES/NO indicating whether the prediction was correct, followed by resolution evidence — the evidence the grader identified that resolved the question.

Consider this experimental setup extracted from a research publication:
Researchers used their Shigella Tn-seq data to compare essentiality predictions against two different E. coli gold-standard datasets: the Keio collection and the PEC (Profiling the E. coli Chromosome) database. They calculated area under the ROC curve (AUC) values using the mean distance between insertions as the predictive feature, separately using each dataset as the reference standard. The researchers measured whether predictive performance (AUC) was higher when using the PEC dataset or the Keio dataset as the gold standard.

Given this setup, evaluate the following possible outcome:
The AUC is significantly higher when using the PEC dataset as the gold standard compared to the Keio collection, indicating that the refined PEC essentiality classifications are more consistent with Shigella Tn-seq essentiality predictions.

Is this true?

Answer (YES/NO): NO